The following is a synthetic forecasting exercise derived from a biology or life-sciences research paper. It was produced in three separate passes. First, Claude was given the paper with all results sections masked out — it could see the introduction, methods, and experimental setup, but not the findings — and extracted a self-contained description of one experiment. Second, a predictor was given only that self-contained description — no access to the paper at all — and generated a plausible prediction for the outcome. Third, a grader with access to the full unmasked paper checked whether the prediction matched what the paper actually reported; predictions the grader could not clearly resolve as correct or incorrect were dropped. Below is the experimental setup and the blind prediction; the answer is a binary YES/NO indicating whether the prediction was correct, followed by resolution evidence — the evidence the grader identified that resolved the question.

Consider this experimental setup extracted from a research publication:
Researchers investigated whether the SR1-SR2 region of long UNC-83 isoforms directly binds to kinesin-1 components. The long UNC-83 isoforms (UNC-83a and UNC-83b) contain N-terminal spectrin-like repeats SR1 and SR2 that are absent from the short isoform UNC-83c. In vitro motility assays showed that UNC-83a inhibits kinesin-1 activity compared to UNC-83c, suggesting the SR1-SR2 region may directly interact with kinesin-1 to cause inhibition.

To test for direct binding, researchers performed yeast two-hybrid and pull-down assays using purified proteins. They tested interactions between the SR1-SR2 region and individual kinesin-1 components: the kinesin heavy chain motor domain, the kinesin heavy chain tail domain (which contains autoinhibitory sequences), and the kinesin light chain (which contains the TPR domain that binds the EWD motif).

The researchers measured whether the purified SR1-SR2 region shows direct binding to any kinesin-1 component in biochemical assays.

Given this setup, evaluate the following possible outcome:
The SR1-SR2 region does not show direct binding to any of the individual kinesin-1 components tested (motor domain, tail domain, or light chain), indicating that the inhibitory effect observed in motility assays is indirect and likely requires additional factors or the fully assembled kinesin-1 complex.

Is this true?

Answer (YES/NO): NO